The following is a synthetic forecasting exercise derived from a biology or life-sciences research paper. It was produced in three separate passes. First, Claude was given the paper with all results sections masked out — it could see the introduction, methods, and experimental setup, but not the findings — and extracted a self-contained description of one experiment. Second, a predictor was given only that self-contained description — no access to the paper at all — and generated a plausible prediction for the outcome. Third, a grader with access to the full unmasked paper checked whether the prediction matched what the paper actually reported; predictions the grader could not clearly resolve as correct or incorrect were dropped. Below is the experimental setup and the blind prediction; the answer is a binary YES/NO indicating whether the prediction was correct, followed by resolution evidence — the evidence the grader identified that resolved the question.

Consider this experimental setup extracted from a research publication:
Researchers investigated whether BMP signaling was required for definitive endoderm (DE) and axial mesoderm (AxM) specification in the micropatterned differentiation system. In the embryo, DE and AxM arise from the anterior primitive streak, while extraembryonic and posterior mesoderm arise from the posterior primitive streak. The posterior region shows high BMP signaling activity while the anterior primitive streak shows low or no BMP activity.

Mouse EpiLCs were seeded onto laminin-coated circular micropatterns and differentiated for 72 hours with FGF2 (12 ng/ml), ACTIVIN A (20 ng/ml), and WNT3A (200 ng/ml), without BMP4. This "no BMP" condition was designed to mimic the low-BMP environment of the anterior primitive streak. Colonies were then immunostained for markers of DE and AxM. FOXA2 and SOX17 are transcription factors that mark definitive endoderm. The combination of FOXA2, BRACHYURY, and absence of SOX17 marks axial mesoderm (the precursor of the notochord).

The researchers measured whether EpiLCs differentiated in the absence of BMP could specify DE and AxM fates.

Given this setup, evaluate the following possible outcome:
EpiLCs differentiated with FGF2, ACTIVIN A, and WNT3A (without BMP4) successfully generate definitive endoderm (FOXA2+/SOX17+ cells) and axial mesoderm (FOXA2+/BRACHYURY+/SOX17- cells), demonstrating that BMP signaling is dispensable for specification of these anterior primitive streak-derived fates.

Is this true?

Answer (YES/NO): YES